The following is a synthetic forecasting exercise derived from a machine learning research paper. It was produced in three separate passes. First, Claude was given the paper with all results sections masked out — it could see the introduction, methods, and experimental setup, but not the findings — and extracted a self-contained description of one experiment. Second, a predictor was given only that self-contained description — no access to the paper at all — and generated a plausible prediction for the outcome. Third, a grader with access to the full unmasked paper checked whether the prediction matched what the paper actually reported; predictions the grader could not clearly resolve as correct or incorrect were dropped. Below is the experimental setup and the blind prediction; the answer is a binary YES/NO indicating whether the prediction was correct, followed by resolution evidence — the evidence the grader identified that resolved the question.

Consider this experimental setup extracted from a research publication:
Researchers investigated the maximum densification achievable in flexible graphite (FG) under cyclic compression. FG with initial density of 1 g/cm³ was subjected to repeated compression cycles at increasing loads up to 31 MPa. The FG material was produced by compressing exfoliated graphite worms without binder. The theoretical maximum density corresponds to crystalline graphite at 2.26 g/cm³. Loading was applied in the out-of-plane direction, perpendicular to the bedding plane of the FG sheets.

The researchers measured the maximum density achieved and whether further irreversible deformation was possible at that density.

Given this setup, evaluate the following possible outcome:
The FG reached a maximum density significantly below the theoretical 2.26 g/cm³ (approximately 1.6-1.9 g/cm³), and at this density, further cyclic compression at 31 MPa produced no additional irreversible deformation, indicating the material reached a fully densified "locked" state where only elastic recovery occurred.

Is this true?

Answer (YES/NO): YES